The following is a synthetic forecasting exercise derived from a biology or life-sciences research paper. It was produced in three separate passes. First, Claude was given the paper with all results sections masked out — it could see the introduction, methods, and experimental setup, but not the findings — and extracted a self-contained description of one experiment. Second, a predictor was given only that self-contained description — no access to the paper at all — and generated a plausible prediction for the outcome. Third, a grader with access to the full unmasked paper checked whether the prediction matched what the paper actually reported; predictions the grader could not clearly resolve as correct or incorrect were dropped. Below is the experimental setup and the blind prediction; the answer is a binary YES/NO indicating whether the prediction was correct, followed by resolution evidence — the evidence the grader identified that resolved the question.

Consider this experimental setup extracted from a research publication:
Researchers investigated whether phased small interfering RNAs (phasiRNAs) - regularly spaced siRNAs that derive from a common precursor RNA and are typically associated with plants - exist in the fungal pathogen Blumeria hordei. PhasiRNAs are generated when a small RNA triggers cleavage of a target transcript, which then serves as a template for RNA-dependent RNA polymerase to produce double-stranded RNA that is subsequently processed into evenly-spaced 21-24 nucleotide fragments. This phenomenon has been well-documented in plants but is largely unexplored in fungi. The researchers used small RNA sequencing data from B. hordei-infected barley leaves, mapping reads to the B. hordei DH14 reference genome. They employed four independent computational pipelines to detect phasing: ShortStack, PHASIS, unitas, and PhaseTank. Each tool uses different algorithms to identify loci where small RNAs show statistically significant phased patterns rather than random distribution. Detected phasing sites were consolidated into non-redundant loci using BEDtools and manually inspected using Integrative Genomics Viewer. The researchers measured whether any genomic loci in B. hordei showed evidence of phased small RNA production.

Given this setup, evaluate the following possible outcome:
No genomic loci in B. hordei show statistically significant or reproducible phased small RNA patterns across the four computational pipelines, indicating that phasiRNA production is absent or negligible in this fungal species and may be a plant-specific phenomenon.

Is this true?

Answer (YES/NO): NO